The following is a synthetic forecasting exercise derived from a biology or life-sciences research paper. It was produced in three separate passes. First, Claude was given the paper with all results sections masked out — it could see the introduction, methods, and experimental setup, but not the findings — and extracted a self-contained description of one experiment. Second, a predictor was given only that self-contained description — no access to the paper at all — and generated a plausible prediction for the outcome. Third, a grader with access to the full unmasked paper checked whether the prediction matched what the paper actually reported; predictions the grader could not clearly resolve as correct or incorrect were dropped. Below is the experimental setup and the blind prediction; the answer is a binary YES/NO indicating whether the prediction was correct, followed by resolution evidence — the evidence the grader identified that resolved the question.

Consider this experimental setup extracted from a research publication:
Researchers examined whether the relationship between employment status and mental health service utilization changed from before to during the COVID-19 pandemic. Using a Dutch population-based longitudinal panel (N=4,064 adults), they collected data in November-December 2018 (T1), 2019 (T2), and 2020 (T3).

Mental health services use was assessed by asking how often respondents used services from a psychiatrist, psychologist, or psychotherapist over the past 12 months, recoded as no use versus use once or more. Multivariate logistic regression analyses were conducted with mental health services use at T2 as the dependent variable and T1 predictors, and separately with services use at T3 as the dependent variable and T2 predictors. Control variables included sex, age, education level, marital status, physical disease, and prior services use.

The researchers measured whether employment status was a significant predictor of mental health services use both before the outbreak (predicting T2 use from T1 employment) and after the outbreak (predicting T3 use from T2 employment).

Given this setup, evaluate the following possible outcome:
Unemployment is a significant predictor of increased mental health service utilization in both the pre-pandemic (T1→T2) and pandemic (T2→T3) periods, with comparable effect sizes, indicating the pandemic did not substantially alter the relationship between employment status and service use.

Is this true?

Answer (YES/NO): NO